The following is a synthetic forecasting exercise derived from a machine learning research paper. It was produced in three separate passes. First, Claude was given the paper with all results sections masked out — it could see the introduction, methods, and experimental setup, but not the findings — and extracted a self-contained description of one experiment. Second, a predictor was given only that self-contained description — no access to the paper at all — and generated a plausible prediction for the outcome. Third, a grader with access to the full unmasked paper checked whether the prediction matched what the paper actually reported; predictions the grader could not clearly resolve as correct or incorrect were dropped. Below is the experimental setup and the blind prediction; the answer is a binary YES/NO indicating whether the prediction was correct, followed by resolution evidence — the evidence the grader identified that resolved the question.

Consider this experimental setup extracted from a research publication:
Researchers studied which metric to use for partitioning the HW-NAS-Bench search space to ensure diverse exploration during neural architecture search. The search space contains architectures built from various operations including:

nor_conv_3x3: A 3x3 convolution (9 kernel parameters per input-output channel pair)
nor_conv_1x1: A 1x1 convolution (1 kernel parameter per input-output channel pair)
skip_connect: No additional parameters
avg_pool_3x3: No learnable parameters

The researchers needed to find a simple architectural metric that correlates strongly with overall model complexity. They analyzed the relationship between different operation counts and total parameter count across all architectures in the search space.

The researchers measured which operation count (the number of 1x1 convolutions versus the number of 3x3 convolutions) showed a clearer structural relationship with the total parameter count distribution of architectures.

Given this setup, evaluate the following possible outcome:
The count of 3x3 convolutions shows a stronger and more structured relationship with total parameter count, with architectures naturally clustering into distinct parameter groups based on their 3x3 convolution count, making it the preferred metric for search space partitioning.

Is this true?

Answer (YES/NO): YES